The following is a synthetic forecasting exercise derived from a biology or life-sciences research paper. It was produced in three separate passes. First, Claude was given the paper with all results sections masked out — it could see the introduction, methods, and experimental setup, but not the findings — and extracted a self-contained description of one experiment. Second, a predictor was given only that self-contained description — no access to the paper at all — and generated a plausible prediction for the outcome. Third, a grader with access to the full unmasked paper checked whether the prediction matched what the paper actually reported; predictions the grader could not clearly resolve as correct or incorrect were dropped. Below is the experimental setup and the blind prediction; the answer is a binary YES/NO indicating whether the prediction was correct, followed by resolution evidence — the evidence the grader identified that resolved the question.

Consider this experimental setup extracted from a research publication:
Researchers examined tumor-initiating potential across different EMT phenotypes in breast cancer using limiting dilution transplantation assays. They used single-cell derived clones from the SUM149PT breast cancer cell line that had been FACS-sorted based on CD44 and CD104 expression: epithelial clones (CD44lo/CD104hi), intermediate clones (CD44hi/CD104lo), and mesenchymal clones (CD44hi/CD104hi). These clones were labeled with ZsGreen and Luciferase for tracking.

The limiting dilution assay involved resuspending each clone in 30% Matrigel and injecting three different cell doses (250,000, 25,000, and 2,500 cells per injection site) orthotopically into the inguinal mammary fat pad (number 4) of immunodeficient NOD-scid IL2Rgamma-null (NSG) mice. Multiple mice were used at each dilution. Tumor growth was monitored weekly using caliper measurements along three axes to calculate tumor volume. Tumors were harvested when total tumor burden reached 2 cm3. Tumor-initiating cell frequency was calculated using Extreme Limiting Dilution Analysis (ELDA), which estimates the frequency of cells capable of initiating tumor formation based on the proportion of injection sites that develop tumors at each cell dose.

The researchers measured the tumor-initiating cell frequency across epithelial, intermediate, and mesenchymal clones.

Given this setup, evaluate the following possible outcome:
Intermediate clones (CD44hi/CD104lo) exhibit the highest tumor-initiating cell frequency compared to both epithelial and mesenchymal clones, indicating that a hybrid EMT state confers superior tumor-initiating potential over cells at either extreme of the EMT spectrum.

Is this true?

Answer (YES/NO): YES